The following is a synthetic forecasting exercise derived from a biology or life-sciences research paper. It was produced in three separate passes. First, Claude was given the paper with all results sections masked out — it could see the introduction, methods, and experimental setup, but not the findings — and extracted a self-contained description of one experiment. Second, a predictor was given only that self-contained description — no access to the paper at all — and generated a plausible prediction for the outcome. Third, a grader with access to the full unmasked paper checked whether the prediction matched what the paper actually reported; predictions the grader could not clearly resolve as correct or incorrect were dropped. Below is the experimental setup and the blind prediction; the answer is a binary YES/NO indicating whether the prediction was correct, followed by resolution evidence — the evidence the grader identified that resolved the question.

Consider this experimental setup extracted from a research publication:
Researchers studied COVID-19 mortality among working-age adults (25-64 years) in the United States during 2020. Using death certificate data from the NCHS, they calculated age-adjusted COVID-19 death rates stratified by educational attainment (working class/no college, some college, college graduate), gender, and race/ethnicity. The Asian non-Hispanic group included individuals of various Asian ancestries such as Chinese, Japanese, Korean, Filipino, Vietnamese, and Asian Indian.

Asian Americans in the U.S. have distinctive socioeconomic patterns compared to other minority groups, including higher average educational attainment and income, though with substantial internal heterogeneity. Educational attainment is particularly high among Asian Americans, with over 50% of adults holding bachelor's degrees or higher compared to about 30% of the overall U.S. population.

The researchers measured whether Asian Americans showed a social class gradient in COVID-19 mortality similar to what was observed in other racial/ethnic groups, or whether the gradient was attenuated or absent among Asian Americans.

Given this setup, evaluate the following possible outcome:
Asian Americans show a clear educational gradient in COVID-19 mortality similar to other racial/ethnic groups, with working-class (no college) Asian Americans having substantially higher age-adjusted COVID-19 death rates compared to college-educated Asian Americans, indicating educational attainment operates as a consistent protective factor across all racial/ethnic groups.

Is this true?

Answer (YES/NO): NO